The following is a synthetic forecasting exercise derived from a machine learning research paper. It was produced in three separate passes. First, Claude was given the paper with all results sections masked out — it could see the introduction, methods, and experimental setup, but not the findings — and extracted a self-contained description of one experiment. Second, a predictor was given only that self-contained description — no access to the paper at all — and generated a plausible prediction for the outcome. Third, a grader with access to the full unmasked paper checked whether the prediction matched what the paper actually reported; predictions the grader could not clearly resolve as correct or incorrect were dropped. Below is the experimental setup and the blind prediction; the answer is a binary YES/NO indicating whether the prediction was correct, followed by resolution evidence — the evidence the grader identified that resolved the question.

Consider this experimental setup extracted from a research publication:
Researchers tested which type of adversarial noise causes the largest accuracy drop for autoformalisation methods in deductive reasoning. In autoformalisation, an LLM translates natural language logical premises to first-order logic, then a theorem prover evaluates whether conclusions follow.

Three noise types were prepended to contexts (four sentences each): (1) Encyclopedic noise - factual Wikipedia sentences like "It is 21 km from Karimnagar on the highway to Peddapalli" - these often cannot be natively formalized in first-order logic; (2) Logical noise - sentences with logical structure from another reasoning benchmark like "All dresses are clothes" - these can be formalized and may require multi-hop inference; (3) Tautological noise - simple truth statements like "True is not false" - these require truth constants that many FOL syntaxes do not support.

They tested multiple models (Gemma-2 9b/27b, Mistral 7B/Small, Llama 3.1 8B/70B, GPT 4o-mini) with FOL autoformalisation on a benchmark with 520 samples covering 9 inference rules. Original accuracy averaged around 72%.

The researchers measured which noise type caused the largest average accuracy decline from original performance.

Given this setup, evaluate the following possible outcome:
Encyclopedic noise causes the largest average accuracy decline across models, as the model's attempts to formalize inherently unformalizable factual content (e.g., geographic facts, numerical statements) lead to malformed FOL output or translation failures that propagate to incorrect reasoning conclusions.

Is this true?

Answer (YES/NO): NO